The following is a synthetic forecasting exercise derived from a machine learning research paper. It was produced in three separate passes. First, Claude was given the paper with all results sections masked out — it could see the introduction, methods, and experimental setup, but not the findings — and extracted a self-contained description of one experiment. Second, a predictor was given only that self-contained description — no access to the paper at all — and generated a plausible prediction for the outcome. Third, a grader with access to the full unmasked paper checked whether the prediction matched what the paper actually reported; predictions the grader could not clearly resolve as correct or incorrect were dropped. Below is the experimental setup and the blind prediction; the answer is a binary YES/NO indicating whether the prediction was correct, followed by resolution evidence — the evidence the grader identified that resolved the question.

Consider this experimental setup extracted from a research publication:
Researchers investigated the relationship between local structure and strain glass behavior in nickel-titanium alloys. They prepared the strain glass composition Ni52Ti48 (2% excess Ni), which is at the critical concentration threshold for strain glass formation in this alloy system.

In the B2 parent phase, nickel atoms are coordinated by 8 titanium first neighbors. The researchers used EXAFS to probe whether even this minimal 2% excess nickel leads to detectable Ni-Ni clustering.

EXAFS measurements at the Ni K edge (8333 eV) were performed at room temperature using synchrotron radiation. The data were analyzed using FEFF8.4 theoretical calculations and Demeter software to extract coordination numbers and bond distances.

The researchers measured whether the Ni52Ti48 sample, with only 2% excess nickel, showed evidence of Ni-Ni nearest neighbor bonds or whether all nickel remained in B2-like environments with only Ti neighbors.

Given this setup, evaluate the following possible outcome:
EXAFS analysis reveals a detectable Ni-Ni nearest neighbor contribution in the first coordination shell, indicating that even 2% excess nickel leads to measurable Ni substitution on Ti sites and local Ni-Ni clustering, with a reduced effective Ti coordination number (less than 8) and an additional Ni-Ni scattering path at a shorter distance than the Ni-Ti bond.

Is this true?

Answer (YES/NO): NO